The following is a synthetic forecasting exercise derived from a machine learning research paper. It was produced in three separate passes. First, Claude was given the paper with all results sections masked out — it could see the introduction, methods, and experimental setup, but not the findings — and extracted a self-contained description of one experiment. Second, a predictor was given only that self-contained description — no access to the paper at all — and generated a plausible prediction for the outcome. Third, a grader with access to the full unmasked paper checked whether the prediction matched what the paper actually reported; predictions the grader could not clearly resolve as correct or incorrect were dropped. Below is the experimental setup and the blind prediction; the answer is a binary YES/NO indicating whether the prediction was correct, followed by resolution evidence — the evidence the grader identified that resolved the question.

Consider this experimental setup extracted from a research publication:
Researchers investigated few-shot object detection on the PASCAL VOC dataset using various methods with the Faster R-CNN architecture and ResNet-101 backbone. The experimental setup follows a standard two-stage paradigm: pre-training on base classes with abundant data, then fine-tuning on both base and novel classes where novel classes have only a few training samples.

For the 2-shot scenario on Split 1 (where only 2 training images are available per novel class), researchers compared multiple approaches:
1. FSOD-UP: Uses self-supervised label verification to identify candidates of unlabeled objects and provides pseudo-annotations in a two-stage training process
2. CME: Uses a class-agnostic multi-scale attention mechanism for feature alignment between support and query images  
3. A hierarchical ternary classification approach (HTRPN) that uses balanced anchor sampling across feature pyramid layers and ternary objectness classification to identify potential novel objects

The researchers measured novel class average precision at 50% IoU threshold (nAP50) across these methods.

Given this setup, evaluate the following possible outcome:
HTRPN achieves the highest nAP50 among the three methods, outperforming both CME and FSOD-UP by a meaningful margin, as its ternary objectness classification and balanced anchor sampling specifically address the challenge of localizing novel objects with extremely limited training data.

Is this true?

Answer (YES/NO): NO